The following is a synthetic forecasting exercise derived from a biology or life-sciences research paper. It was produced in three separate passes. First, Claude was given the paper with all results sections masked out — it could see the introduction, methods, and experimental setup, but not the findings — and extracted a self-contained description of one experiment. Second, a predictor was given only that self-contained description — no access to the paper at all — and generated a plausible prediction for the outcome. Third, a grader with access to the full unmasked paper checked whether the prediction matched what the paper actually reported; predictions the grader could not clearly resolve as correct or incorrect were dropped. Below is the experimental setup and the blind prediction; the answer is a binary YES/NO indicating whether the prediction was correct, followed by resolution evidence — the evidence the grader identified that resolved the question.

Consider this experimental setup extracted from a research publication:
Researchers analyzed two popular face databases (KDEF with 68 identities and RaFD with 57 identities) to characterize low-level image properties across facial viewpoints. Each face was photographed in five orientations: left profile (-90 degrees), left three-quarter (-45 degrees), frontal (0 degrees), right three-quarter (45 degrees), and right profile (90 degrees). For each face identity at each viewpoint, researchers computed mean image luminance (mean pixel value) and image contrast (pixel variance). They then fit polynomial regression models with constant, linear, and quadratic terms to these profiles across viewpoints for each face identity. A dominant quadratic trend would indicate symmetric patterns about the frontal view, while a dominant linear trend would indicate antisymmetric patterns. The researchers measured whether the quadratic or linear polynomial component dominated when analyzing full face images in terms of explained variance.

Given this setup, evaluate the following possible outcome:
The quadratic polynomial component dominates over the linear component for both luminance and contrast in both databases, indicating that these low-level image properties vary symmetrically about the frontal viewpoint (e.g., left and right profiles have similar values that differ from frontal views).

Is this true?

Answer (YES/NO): YES